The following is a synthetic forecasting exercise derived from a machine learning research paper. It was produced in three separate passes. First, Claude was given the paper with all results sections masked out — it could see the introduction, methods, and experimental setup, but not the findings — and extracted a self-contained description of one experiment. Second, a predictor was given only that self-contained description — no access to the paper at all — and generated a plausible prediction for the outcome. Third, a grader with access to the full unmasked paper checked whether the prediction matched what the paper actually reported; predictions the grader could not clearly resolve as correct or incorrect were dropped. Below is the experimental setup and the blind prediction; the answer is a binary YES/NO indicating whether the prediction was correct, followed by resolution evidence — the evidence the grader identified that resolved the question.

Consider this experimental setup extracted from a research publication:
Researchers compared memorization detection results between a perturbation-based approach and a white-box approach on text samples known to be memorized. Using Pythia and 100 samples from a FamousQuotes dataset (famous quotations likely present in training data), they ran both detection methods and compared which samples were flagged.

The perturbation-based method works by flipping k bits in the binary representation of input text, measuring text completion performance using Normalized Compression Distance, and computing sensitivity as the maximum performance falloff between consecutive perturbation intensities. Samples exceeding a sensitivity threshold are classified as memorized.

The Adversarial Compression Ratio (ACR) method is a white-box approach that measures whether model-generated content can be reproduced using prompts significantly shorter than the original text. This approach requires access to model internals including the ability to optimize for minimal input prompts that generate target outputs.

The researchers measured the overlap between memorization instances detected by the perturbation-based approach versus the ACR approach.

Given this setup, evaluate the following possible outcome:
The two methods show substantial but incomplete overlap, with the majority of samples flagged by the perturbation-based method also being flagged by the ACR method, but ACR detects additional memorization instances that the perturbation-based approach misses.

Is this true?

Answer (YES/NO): NO